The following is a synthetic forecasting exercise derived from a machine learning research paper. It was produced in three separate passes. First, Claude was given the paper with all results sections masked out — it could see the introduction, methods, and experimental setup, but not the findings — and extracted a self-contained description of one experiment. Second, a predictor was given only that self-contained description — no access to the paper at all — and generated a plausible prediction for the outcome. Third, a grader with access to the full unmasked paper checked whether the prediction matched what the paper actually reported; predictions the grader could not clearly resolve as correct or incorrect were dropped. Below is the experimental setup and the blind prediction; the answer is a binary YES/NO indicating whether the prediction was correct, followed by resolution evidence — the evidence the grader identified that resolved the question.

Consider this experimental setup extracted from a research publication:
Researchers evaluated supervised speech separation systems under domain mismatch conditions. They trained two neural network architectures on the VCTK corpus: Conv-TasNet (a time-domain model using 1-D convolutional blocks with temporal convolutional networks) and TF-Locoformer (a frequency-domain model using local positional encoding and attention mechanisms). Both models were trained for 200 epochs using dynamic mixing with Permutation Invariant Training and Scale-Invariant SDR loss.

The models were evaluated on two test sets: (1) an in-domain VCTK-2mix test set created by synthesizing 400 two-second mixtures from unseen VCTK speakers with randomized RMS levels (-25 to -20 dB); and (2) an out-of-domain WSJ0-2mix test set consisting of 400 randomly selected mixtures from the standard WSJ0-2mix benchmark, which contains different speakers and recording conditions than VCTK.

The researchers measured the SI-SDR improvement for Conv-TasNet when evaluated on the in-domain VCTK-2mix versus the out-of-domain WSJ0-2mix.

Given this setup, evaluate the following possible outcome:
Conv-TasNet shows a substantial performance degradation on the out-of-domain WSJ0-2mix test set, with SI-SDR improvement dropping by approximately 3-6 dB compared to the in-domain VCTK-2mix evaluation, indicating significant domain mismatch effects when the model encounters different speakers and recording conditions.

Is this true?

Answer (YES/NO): NO